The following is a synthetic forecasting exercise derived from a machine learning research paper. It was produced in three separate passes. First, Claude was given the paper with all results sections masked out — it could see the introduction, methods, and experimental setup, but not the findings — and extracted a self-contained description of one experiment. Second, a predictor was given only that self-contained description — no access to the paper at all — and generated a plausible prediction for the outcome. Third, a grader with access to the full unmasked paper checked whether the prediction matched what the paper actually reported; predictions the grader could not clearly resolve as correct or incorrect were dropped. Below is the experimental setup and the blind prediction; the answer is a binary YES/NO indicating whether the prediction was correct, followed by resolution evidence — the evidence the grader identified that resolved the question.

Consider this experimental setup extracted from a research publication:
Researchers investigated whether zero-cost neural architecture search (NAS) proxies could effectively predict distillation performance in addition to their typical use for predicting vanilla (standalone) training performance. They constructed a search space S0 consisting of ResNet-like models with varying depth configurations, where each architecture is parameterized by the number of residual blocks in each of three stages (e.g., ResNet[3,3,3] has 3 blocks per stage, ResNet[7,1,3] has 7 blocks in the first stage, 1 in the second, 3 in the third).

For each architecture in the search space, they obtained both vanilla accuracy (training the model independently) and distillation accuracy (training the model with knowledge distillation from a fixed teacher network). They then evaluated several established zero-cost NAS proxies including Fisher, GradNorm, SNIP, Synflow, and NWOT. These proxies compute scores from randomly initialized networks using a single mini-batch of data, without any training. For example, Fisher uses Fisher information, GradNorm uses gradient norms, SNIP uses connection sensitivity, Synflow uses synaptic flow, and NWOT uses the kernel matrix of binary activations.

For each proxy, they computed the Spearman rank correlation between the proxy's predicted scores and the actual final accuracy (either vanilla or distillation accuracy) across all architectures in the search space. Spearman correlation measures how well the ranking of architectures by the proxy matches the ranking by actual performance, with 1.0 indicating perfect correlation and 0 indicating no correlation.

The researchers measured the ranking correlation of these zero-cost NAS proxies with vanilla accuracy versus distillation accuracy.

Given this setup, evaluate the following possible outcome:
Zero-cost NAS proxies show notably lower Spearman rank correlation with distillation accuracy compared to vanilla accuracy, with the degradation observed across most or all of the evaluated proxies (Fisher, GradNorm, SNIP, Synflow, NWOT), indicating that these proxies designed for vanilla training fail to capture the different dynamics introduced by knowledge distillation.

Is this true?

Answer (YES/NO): YES